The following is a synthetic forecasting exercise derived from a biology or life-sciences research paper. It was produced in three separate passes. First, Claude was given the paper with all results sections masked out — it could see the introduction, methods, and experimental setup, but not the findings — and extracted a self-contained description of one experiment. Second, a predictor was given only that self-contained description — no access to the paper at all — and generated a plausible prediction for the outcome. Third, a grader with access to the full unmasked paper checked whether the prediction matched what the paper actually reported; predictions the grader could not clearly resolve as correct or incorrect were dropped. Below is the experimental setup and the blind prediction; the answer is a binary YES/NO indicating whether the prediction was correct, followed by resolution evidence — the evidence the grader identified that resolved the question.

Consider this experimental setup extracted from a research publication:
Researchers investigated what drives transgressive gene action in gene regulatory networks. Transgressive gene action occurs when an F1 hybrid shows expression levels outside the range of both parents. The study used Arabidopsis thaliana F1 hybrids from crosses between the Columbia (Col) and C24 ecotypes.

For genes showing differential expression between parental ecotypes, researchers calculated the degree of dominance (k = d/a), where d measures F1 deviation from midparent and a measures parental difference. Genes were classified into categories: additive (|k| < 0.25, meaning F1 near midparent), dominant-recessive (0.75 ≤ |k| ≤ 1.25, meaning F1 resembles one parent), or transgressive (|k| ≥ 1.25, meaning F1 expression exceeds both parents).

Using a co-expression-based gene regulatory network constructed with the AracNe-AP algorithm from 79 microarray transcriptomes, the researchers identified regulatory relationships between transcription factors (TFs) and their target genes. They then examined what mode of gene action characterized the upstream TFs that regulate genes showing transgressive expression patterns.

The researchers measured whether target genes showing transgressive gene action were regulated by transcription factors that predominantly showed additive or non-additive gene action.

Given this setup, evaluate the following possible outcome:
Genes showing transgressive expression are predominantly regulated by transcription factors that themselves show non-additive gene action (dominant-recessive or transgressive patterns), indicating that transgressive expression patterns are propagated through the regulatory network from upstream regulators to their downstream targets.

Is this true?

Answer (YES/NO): NO